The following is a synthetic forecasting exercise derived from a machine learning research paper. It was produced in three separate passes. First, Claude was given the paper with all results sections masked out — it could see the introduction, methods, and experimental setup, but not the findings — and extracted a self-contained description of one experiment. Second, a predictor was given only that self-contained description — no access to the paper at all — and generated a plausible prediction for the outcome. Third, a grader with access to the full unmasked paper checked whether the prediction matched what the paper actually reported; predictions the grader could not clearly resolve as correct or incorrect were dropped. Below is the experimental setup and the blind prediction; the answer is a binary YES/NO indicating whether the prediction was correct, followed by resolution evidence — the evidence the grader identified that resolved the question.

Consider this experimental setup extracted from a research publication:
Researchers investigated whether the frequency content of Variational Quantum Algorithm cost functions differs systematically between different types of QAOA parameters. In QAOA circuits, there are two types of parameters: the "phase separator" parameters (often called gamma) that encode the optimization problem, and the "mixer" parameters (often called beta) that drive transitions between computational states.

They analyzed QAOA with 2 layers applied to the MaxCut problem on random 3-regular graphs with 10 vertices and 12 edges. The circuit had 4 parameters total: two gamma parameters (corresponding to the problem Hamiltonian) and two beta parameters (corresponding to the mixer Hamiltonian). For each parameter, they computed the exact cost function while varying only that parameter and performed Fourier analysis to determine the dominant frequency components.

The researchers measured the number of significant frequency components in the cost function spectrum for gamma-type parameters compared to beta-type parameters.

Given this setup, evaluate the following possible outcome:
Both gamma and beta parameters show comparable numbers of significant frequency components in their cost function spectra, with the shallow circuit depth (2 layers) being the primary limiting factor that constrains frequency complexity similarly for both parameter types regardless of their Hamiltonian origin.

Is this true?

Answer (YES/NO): NO